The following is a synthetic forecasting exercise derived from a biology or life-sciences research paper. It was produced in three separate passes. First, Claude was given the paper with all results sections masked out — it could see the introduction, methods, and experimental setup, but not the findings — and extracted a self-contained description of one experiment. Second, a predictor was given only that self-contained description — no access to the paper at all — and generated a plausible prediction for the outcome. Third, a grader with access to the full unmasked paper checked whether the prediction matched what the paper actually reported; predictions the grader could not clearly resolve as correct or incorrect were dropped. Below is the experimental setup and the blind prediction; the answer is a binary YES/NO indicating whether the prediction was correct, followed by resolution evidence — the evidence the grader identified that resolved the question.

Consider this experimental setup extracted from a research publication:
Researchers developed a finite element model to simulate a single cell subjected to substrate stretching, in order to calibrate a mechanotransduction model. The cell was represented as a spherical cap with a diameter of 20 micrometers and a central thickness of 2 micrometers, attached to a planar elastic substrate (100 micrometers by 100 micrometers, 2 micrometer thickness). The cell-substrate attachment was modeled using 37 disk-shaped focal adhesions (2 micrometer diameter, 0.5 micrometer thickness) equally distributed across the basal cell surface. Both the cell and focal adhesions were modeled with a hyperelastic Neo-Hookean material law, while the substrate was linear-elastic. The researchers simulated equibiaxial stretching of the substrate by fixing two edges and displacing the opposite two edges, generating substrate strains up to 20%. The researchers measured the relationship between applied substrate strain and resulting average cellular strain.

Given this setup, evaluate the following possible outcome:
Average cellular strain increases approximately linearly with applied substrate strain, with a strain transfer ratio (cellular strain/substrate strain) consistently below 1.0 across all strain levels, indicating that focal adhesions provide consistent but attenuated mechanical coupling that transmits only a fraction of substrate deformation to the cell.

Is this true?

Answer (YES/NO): YES